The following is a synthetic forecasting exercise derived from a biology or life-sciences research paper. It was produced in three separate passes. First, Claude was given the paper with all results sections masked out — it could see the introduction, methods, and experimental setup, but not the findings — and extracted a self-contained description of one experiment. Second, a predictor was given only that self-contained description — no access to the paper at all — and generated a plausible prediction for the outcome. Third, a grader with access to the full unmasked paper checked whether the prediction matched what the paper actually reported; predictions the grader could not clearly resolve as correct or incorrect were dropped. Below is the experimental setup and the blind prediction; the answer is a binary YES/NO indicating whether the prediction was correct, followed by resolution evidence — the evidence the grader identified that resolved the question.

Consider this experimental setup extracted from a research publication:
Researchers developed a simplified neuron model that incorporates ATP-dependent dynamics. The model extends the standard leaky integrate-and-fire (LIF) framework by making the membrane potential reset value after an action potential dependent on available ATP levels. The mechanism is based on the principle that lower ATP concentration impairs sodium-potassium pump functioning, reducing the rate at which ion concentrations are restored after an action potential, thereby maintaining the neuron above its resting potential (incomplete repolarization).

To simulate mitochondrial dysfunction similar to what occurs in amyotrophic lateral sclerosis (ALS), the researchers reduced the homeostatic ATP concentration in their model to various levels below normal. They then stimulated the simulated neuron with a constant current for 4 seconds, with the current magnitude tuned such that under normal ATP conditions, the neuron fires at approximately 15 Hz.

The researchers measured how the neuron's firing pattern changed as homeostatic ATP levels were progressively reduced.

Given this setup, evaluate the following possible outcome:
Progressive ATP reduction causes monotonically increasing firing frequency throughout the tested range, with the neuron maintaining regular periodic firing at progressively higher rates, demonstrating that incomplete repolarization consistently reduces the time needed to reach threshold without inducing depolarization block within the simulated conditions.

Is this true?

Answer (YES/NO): YES